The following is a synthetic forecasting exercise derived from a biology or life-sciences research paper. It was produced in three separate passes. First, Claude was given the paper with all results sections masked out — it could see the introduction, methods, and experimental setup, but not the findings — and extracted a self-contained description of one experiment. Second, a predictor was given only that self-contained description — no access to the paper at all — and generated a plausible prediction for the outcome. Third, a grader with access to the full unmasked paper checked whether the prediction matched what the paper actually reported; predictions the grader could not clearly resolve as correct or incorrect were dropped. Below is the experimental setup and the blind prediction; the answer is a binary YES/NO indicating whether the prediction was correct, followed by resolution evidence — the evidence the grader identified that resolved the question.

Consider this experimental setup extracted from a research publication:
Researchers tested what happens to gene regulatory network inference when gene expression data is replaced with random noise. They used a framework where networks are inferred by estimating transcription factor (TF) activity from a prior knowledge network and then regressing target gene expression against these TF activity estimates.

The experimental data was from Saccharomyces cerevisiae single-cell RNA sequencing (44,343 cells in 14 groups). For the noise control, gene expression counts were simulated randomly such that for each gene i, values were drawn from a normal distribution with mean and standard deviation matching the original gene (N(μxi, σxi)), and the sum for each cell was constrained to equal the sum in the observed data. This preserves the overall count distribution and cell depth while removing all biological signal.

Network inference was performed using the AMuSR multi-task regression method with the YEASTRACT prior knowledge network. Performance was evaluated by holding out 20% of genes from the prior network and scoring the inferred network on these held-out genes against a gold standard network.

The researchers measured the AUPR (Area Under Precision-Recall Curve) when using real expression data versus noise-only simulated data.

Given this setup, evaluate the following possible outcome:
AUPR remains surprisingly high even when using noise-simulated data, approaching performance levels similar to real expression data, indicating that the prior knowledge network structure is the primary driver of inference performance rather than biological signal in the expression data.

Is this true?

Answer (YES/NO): NO